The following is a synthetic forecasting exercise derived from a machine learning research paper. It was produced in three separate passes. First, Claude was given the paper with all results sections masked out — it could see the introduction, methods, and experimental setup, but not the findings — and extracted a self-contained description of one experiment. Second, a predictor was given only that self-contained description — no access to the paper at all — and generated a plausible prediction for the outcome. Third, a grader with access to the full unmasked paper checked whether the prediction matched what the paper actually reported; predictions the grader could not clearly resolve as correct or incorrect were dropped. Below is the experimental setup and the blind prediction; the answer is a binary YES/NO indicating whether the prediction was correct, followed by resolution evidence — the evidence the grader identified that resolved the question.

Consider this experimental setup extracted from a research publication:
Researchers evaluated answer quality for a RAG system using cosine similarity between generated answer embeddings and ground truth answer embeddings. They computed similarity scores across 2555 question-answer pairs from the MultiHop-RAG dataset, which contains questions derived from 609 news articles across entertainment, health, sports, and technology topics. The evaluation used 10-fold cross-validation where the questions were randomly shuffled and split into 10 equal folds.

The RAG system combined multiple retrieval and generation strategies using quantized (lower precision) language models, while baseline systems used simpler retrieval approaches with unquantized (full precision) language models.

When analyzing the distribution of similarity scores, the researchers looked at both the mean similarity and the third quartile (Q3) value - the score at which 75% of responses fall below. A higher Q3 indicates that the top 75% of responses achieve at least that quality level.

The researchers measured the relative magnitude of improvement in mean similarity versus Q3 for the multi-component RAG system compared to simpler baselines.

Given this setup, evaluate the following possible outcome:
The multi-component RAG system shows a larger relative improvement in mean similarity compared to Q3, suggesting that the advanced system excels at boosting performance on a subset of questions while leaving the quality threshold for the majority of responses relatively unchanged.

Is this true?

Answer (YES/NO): NO